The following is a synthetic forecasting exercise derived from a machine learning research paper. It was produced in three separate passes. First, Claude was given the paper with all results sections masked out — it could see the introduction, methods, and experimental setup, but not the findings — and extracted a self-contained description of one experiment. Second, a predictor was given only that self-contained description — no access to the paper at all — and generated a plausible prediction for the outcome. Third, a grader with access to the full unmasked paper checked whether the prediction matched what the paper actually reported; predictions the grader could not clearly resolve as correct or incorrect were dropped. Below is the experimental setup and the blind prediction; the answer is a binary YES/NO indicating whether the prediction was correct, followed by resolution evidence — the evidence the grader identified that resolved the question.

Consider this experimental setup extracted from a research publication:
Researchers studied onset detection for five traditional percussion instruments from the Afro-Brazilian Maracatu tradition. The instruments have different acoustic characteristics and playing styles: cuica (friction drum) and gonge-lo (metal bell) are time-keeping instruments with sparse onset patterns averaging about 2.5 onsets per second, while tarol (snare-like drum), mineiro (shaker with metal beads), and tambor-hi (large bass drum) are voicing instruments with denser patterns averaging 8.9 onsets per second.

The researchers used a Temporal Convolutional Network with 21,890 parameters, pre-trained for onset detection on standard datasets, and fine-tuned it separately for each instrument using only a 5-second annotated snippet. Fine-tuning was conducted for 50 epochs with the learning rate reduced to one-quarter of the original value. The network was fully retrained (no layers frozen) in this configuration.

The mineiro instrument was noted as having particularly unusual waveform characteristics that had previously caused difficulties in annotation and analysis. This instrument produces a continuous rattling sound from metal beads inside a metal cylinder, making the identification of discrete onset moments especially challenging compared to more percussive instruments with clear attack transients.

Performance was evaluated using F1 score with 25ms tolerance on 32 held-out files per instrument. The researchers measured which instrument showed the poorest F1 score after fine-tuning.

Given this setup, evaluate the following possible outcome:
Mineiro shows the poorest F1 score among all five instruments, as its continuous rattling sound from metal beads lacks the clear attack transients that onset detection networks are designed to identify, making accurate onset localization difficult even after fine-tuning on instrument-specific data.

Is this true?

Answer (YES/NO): YES